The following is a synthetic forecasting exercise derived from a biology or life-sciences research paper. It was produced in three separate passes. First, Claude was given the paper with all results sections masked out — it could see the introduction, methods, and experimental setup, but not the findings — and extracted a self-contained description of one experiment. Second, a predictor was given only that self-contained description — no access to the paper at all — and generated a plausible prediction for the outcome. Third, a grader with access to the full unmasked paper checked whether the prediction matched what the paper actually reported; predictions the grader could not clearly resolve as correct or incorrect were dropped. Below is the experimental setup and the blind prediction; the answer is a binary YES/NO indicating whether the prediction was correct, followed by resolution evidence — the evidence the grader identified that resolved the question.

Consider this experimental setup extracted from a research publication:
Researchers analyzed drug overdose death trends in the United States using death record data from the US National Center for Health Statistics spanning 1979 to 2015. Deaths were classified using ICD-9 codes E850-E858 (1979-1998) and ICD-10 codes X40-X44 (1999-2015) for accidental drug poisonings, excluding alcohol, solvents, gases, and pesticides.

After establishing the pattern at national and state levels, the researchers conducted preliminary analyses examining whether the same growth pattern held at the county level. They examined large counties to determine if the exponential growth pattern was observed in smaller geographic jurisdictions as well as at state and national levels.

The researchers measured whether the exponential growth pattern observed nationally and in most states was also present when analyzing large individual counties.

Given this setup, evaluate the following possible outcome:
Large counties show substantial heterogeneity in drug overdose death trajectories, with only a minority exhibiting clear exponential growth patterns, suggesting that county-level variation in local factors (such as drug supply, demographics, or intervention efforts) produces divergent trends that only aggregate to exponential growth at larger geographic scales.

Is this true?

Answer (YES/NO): NO